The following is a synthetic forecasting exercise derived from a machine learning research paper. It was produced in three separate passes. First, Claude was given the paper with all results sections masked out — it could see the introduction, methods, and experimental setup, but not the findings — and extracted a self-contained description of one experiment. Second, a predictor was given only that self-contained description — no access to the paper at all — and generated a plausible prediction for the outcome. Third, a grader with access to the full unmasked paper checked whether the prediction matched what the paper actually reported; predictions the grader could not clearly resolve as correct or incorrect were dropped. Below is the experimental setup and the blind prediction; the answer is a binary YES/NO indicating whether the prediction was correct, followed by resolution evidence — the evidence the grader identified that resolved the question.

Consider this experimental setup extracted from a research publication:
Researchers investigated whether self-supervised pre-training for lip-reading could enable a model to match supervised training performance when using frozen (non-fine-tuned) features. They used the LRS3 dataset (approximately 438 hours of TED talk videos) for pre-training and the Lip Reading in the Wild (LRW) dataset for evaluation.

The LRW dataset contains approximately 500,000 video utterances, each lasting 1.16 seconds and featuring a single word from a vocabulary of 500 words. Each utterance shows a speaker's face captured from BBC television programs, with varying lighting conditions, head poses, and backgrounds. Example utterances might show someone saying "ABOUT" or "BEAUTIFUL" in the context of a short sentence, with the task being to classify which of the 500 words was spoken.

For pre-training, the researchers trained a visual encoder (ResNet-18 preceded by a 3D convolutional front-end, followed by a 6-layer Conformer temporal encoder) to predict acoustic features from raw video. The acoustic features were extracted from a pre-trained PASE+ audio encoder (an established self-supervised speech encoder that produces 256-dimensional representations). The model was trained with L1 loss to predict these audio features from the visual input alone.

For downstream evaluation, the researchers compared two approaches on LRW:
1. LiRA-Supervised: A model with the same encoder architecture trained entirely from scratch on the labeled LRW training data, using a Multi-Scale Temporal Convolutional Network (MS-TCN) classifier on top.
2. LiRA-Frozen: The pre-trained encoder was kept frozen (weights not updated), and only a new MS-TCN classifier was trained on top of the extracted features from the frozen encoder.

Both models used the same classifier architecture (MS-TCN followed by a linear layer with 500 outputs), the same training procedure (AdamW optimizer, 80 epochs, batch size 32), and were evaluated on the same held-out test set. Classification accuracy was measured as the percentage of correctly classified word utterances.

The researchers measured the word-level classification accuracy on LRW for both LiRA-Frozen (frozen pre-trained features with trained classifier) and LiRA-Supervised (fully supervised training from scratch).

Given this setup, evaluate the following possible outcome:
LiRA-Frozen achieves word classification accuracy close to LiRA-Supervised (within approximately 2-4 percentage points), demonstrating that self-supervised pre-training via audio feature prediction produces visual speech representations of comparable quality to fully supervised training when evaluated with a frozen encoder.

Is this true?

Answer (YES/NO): NO